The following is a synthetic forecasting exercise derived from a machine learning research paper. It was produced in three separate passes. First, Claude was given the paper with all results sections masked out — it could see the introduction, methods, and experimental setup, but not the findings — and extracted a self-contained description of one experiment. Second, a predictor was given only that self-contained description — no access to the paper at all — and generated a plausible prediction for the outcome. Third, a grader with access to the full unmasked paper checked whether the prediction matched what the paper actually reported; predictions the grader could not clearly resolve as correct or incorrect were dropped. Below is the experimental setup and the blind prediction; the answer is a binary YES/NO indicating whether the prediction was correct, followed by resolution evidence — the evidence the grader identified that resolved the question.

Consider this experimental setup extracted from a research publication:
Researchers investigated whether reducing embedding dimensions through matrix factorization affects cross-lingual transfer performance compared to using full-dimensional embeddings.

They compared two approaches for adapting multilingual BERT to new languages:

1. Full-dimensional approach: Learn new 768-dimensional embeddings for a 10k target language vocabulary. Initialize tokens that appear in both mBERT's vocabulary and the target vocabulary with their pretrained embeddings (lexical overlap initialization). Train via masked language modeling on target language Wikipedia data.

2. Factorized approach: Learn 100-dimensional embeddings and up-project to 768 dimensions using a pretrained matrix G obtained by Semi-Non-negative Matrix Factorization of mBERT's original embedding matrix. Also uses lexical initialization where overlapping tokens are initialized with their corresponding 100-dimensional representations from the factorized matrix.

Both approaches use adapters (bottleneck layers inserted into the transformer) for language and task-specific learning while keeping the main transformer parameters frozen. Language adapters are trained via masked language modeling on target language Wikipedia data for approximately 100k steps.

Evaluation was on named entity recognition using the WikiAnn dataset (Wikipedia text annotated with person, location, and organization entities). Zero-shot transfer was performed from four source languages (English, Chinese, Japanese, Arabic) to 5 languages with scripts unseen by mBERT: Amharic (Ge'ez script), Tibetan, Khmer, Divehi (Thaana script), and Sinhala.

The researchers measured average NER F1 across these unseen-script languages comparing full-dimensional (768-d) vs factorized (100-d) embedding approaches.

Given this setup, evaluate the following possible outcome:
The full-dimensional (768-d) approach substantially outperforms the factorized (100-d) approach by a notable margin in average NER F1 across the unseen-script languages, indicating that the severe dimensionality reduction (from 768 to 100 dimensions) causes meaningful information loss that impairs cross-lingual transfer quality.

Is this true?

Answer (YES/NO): NO